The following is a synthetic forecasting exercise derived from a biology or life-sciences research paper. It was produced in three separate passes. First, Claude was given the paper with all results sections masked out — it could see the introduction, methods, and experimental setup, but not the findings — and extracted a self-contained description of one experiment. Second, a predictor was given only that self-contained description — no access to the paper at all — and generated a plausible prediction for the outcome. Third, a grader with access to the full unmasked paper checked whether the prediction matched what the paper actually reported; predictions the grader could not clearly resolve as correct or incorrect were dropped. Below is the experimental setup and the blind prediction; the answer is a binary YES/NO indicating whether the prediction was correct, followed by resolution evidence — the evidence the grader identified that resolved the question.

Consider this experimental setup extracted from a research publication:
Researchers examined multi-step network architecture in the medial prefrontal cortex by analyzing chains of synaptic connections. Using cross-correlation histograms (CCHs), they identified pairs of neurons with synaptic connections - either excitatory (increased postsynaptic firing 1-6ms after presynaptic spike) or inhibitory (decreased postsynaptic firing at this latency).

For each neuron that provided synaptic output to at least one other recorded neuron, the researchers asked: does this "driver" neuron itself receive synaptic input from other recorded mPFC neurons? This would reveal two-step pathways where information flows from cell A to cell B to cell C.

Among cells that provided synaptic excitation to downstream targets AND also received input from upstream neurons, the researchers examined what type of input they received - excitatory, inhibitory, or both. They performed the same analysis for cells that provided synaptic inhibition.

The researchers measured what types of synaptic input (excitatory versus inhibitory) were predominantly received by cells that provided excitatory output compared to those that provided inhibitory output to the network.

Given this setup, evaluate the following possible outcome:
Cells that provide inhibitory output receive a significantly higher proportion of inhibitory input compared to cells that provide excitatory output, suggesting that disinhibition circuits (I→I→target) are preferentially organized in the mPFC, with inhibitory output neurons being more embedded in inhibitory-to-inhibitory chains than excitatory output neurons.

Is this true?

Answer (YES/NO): NO